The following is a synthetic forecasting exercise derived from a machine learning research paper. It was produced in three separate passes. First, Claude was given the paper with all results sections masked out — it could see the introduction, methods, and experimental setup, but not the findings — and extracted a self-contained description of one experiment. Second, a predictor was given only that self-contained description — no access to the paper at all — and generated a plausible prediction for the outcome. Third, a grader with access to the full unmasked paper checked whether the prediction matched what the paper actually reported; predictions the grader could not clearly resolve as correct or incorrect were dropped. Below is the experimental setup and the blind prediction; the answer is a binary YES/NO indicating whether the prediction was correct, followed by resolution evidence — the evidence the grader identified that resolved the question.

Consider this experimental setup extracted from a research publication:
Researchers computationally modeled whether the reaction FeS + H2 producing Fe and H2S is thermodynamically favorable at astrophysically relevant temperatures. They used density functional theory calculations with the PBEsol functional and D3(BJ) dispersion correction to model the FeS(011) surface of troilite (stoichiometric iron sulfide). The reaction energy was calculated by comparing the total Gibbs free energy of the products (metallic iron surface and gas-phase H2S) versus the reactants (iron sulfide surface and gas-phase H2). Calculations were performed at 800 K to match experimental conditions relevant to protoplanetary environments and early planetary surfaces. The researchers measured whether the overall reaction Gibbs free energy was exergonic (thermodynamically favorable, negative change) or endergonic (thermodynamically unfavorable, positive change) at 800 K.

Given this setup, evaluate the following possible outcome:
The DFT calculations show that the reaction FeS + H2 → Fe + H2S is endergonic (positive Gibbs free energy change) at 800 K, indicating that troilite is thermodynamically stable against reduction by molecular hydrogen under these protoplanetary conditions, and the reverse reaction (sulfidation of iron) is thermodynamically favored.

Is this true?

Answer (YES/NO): YES